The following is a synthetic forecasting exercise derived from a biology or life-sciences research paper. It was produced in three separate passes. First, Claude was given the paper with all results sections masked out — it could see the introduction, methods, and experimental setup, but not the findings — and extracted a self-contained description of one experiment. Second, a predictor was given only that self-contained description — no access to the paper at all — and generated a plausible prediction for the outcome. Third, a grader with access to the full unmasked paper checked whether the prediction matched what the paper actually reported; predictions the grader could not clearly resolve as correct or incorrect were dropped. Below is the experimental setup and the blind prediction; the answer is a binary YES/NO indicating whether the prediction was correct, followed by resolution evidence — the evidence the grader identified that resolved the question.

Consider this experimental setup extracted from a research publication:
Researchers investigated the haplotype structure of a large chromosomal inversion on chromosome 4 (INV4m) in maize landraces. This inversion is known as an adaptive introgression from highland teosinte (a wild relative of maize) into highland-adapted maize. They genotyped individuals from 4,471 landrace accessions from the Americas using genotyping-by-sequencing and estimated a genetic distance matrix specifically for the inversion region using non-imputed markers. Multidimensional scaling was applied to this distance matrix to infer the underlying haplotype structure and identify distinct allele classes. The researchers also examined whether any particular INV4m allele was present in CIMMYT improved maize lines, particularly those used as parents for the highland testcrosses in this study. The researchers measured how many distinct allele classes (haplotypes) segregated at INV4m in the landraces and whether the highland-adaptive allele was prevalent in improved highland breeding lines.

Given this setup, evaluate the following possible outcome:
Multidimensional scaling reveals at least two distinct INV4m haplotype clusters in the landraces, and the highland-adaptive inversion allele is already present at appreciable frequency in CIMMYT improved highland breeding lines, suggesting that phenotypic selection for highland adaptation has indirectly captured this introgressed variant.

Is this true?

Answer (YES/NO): YES